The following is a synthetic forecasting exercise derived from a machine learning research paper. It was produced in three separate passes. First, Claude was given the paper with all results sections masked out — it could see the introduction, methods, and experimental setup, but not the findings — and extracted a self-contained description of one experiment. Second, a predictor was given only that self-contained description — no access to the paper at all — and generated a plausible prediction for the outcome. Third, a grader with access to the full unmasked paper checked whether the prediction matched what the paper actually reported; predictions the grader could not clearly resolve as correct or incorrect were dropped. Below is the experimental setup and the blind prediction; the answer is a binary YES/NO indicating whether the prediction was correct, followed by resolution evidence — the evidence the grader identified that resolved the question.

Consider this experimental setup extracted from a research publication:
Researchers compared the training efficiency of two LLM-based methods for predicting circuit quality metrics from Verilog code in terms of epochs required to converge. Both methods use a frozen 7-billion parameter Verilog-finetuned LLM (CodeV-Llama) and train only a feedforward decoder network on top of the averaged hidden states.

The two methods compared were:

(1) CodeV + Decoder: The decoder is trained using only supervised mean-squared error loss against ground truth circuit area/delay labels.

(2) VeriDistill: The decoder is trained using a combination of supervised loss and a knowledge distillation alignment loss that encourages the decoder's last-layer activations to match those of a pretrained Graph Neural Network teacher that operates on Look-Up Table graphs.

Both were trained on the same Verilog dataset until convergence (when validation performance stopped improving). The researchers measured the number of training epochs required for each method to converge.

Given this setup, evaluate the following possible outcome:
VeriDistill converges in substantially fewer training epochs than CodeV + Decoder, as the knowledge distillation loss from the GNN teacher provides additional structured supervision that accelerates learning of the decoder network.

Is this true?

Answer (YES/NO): YES